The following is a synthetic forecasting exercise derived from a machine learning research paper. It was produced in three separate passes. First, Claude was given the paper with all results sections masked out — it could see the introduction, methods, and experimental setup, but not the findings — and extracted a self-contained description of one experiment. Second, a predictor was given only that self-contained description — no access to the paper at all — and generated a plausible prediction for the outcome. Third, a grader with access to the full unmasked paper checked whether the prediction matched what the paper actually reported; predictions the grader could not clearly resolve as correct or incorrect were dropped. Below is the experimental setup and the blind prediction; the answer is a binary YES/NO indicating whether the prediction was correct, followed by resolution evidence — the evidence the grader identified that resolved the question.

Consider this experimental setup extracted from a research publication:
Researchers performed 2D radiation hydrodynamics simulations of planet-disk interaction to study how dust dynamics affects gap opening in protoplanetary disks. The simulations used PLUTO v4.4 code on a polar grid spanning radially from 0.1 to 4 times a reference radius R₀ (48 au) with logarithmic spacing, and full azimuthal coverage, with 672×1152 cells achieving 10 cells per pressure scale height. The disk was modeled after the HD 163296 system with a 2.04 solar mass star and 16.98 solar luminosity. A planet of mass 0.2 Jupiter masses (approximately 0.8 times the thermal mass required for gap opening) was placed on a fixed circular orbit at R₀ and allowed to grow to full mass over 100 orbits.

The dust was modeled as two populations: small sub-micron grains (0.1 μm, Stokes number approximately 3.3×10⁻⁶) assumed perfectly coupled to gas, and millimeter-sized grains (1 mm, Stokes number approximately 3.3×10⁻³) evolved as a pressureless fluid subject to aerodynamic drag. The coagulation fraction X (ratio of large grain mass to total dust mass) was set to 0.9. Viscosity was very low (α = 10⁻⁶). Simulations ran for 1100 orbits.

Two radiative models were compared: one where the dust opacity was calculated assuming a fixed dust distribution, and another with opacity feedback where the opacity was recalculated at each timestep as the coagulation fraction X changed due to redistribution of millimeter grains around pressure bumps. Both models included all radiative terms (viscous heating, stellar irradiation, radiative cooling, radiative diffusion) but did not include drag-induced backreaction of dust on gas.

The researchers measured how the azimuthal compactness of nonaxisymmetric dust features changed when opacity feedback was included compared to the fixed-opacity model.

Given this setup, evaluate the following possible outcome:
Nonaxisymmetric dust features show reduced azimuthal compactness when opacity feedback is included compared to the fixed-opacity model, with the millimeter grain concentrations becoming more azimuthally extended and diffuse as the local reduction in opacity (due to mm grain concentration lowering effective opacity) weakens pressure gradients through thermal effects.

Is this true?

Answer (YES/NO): NO